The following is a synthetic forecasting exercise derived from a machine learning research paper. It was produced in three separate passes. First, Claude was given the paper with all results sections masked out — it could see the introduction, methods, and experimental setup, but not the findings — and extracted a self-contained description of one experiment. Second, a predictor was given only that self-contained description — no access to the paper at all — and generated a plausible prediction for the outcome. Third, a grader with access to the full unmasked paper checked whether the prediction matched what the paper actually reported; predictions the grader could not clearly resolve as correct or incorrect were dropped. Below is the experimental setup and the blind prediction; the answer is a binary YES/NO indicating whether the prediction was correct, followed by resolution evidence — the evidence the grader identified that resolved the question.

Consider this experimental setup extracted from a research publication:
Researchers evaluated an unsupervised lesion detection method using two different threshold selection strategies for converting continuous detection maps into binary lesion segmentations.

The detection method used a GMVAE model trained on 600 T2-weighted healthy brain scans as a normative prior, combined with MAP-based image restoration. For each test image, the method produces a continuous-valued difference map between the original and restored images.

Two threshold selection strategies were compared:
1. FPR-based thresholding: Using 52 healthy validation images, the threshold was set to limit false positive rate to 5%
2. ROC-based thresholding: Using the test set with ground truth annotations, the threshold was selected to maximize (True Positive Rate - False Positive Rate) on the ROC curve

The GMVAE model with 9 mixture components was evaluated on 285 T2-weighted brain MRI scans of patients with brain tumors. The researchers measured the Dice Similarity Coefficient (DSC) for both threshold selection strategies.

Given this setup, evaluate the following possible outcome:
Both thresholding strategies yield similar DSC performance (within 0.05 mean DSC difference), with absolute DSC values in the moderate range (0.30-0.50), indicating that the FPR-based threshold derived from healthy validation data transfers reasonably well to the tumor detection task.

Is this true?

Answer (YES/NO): NO